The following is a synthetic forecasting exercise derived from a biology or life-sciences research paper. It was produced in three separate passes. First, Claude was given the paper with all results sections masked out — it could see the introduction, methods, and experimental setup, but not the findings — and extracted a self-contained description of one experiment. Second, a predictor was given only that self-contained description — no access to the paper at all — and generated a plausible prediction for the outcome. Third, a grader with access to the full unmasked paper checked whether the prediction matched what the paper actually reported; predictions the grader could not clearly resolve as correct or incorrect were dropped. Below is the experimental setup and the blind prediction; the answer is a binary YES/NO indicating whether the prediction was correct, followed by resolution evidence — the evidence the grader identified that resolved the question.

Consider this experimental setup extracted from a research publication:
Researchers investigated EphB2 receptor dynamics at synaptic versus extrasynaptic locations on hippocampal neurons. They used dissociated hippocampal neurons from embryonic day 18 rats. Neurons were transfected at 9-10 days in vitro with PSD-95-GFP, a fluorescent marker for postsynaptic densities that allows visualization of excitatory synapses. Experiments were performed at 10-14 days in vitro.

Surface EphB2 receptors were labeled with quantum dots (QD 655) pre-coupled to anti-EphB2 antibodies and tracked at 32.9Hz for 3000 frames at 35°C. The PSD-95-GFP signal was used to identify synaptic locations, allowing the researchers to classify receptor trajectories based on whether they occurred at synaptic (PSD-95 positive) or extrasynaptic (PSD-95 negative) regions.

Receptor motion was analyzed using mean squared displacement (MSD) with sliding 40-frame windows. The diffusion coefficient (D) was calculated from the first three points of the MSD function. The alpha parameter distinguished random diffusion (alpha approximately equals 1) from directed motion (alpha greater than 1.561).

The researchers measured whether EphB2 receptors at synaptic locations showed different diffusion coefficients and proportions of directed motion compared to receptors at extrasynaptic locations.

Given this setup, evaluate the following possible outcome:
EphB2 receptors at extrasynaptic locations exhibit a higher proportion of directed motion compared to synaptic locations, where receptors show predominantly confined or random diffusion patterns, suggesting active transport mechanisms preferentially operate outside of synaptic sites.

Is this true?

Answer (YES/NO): YES